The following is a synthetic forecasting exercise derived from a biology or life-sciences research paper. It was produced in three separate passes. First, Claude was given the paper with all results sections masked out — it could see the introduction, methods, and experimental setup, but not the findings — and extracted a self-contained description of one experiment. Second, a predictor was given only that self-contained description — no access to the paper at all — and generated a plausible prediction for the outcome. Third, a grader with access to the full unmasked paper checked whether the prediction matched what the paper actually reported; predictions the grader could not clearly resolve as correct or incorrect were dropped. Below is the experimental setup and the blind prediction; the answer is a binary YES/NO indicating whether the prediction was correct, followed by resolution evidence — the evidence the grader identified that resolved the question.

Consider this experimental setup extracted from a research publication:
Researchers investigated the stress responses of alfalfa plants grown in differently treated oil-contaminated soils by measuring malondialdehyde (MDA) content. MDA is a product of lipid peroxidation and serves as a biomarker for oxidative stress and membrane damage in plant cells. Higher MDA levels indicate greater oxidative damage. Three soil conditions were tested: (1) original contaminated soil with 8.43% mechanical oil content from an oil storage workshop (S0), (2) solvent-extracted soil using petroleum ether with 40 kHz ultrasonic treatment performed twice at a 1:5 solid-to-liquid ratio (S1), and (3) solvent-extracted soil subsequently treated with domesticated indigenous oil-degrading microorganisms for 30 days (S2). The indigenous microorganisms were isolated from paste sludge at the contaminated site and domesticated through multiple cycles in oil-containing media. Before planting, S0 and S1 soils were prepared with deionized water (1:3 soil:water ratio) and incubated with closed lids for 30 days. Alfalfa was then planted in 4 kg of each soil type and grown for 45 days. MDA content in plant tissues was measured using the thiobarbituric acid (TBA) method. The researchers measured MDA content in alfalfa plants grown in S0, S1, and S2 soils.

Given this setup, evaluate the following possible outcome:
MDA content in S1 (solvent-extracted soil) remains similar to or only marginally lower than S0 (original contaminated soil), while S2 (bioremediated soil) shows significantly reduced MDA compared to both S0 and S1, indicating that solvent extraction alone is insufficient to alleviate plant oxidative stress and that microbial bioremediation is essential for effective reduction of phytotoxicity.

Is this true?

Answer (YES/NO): NO